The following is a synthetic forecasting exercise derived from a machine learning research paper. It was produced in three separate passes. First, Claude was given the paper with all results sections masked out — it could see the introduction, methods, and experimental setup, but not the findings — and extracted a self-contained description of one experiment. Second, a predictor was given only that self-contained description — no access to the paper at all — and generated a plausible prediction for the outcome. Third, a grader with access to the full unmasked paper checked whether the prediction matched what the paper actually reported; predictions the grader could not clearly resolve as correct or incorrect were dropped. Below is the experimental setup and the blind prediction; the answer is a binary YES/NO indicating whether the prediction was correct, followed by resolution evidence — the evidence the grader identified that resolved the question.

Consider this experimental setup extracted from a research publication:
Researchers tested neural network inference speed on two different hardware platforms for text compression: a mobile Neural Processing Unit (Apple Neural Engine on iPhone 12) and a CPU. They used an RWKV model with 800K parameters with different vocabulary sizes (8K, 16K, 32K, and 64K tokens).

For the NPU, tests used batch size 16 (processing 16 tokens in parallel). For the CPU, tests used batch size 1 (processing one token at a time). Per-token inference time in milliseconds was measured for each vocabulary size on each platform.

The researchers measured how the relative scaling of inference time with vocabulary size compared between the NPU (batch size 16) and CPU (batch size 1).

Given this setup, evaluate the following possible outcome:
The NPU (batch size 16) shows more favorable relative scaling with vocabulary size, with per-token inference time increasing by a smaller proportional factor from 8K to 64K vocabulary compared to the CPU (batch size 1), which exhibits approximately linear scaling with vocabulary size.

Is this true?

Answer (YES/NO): NO